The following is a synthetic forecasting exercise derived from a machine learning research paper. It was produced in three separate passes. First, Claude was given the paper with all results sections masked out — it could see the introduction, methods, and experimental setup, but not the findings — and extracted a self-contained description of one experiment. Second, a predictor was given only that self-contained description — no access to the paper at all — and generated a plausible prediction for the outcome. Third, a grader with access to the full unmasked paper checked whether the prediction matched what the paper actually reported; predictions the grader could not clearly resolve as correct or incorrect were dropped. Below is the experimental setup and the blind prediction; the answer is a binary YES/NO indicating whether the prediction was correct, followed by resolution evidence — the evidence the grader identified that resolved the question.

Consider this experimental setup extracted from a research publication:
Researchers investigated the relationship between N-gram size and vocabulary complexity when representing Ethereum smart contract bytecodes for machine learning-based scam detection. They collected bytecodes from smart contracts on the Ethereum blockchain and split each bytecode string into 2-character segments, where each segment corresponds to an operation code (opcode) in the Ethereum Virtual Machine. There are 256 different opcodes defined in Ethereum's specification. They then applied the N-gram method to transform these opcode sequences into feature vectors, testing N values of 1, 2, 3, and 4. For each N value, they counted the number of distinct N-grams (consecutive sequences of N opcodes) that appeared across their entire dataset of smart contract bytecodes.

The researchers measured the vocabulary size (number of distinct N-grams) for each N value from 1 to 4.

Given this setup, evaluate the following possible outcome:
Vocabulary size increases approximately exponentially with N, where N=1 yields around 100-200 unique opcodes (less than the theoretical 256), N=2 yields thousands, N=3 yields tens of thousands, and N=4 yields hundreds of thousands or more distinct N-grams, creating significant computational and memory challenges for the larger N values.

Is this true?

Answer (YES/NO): NO